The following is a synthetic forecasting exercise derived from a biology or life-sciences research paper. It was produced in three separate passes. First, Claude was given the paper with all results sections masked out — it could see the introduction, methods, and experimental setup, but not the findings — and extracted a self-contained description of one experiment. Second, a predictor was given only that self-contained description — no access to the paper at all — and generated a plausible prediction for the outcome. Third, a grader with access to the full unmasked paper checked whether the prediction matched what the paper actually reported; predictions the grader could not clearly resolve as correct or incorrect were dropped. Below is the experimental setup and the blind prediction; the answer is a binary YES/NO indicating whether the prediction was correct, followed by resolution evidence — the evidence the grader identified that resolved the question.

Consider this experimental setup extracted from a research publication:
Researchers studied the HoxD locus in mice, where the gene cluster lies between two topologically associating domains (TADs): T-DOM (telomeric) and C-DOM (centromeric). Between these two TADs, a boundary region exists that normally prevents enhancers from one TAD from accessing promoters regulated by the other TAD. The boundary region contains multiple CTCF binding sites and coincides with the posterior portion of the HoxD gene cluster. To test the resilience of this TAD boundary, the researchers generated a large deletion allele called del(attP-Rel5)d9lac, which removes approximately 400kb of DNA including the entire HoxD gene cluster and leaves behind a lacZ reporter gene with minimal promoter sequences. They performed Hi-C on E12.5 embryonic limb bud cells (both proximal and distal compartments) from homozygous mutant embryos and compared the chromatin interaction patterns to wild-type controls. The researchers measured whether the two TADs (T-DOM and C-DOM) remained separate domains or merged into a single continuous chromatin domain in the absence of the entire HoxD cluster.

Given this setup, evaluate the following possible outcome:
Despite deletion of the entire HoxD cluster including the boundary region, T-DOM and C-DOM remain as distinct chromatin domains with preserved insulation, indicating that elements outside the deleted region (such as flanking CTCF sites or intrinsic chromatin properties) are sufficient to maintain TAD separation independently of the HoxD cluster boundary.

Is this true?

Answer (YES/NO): NO